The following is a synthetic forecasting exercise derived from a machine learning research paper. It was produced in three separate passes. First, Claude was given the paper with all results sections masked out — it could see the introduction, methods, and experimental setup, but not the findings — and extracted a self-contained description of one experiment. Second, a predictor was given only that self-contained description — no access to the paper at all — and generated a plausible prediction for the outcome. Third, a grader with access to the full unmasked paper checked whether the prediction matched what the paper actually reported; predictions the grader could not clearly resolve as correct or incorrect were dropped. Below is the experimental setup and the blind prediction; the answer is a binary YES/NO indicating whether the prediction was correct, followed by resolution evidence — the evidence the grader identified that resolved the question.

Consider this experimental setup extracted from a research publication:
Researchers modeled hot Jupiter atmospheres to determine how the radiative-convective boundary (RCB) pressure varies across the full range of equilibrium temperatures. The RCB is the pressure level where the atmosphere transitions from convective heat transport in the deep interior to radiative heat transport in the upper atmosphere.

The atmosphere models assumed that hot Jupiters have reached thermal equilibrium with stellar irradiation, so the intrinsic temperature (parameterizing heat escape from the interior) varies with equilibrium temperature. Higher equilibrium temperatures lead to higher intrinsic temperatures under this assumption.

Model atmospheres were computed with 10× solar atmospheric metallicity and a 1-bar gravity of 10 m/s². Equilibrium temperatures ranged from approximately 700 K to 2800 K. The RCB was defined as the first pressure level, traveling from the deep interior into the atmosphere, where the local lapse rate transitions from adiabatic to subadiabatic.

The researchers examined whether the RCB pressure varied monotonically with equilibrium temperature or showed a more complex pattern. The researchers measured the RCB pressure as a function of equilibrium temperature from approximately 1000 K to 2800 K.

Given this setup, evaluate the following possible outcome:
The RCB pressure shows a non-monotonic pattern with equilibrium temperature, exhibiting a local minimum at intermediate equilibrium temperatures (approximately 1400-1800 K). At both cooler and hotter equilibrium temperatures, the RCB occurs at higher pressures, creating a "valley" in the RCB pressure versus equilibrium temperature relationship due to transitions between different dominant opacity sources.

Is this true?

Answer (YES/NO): NO